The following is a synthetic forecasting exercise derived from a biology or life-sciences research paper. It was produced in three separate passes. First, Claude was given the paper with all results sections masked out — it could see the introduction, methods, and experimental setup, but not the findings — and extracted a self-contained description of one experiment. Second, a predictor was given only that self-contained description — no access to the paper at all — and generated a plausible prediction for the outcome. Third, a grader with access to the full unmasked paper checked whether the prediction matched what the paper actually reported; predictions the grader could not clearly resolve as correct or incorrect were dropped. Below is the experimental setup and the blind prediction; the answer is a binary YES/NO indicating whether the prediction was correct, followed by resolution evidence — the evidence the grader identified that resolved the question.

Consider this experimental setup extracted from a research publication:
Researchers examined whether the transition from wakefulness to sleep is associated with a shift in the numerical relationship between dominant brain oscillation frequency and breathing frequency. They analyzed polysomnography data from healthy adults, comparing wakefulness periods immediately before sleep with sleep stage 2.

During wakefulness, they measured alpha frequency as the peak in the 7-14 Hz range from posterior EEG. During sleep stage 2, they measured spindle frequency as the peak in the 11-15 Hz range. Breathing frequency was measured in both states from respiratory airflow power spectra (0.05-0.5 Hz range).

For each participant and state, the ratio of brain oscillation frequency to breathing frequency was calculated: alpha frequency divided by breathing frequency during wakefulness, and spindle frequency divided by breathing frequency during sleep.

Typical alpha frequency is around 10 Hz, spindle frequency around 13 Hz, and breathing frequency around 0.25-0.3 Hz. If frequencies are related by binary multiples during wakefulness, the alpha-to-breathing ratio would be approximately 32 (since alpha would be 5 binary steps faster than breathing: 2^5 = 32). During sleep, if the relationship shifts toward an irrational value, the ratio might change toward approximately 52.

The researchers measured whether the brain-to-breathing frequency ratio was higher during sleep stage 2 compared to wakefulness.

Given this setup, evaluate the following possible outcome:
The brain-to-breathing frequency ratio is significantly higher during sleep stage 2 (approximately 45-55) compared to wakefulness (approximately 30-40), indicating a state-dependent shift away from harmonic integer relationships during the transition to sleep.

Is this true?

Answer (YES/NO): YES